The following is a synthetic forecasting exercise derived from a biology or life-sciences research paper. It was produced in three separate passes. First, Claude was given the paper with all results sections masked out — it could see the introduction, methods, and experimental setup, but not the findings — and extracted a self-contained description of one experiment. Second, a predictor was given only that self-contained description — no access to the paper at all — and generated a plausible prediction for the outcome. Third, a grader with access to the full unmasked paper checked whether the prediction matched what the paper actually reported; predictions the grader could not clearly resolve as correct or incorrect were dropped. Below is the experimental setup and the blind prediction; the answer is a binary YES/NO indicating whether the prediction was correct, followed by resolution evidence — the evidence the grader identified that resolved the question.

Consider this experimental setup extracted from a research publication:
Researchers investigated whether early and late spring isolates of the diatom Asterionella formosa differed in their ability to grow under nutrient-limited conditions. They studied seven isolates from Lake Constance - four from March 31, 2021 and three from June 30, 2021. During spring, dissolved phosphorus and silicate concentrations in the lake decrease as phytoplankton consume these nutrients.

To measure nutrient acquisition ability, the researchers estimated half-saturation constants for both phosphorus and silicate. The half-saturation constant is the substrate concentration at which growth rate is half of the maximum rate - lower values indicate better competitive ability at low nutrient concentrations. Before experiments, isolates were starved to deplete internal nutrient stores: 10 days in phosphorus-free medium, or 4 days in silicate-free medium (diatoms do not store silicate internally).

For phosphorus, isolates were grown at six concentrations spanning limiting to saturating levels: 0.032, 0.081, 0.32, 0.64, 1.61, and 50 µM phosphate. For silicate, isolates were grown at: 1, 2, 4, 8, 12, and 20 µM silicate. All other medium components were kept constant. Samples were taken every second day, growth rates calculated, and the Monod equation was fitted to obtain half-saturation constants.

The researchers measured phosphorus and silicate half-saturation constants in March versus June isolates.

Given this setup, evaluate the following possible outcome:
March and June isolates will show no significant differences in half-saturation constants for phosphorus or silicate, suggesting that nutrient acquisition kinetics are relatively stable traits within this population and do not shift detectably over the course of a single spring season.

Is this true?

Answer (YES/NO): YES